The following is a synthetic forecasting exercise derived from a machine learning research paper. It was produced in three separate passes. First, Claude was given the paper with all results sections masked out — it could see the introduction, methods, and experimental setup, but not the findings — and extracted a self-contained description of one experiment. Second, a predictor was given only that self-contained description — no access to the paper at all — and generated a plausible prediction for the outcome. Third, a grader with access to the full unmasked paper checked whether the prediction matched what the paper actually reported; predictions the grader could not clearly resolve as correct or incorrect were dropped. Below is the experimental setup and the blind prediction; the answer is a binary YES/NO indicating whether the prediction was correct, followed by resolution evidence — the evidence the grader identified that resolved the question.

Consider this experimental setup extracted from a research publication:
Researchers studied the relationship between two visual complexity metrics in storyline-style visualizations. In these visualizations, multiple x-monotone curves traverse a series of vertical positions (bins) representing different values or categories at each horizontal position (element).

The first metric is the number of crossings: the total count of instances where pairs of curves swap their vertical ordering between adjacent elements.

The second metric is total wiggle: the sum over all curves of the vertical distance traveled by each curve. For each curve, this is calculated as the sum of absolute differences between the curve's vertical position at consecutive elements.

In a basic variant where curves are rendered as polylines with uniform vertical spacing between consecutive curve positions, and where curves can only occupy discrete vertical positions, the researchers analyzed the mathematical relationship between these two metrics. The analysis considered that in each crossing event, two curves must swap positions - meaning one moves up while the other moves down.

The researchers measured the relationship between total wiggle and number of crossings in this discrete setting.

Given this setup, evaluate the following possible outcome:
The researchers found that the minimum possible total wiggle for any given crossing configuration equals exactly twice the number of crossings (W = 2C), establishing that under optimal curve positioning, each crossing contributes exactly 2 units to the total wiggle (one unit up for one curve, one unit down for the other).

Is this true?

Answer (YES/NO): NO